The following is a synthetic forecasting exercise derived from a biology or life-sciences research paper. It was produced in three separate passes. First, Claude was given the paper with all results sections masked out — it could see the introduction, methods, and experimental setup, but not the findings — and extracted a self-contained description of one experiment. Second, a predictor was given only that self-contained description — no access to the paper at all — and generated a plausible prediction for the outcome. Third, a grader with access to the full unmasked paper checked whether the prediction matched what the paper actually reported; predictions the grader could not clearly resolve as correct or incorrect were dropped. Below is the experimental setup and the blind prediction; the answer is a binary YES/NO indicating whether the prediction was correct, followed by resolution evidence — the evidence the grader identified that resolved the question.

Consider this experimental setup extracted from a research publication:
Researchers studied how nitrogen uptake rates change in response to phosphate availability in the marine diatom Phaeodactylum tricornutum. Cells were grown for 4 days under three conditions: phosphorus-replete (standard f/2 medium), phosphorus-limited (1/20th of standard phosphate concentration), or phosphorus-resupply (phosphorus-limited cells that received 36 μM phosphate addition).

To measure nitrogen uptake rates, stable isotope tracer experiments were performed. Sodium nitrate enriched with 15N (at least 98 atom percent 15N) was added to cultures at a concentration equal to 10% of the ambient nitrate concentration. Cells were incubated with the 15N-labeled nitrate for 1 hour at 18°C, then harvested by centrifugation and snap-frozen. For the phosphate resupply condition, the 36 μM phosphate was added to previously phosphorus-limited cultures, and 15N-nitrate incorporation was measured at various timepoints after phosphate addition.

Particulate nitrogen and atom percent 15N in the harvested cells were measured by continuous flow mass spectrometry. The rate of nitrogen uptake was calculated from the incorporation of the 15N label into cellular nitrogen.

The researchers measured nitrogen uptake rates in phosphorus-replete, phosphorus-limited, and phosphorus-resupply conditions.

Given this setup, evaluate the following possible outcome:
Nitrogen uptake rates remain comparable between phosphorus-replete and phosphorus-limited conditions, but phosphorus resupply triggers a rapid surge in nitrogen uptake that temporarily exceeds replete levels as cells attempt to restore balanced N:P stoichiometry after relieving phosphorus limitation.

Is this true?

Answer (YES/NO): NO